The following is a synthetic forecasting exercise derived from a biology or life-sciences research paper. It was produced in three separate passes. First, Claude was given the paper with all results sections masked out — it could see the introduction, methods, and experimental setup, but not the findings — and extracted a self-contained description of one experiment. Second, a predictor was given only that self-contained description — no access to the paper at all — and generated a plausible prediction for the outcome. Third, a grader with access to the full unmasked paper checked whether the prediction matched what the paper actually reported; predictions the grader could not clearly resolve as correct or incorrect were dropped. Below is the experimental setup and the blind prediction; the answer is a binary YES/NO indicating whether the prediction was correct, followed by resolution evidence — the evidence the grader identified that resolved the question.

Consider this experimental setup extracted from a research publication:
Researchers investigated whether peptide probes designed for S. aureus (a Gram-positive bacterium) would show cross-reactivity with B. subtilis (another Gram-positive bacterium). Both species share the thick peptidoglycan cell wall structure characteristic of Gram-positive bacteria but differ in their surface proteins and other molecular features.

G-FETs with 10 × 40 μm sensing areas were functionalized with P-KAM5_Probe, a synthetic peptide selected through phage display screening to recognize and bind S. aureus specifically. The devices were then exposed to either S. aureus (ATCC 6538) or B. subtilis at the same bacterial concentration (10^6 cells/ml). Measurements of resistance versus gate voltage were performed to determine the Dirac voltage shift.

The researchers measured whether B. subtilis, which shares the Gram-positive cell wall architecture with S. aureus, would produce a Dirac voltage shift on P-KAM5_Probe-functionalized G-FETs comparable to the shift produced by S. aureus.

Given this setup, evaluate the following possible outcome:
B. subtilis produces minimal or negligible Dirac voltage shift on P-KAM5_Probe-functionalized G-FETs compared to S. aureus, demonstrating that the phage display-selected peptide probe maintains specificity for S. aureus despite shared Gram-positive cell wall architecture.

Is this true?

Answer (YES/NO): YES